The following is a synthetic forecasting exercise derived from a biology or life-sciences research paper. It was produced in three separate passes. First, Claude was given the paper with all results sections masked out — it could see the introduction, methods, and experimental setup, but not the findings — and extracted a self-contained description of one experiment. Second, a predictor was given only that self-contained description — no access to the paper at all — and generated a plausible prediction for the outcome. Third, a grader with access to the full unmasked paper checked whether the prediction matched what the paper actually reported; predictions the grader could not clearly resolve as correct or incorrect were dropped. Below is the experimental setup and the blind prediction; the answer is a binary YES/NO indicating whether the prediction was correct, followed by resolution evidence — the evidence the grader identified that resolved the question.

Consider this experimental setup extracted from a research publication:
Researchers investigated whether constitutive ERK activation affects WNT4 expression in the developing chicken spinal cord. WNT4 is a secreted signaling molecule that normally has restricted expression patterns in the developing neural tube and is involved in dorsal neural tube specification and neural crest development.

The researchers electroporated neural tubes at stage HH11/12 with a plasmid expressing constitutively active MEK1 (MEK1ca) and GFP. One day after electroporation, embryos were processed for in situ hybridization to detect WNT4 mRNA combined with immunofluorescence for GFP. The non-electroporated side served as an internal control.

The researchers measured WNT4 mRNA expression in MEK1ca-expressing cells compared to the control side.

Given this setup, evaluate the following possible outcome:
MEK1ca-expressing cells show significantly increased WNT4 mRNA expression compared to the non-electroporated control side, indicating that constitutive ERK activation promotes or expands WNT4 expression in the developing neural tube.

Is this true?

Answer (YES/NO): NO